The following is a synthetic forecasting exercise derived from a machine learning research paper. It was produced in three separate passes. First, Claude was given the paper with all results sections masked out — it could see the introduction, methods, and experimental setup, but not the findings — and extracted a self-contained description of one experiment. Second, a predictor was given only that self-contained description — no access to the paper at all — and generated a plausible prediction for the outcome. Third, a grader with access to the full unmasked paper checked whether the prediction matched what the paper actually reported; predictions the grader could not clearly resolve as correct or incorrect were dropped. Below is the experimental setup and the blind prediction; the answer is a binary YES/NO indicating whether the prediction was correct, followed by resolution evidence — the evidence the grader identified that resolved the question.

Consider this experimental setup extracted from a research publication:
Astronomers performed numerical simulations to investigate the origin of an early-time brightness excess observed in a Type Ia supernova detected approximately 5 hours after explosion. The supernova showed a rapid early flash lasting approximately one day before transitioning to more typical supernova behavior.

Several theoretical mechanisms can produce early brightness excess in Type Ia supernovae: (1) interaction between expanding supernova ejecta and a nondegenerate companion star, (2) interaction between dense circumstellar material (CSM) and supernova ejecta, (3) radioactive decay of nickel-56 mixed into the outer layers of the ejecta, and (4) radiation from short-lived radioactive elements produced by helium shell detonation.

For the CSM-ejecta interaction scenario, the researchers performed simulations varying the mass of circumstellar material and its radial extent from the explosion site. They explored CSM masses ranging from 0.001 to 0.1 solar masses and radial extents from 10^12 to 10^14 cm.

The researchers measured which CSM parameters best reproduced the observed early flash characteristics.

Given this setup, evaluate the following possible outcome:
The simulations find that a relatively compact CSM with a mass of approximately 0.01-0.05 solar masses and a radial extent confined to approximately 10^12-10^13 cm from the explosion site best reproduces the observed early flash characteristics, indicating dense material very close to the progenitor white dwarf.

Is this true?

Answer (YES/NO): YES